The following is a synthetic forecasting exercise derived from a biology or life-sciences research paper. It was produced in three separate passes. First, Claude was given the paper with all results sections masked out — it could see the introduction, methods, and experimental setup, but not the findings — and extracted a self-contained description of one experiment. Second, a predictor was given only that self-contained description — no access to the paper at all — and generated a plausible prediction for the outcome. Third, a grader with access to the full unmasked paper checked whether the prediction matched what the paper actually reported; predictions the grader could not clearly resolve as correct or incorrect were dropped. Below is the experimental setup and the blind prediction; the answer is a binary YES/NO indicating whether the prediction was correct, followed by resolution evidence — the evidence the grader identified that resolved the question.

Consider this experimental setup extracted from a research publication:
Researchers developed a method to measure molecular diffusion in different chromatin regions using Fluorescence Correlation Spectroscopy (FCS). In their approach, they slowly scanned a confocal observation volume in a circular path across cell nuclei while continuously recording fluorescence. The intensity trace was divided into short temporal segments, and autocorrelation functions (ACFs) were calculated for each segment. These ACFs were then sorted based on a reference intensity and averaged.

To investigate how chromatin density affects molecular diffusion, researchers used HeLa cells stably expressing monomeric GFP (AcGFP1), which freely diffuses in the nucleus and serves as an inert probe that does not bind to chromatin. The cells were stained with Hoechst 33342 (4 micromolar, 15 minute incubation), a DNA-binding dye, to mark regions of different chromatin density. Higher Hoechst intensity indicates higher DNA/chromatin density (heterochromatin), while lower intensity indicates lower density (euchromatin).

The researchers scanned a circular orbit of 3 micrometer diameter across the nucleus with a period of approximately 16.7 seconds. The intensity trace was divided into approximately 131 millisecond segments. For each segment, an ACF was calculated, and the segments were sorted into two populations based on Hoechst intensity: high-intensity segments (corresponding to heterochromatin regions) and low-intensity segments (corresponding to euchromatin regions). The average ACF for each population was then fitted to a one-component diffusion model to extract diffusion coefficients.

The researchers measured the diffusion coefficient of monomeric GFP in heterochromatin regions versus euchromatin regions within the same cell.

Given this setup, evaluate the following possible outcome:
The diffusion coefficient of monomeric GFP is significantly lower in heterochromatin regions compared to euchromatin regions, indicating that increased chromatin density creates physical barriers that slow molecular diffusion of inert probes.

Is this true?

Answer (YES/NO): NO